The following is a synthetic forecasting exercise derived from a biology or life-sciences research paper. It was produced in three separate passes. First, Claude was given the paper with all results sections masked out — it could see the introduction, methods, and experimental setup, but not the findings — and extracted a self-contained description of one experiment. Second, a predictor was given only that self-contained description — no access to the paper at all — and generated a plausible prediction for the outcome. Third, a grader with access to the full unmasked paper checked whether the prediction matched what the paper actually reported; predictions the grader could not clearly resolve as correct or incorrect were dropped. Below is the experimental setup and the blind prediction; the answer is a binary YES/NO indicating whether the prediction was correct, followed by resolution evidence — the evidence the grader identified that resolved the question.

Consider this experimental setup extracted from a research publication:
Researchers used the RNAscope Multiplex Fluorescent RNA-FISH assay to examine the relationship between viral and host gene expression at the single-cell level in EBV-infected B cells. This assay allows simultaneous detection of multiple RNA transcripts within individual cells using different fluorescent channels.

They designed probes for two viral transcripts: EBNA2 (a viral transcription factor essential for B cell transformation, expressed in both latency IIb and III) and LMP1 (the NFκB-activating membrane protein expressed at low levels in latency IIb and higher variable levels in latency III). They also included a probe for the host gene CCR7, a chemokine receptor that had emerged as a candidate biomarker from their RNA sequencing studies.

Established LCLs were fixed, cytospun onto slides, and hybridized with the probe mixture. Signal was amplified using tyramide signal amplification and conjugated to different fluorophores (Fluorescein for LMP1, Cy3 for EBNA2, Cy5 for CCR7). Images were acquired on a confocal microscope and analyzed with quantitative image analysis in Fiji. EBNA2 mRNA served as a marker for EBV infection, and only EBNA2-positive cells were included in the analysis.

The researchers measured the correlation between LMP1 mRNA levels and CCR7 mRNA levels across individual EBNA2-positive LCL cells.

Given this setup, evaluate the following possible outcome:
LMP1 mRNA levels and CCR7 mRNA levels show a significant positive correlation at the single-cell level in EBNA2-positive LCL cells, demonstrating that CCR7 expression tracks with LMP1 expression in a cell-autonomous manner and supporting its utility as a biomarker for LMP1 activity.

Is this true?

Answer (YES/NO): NO